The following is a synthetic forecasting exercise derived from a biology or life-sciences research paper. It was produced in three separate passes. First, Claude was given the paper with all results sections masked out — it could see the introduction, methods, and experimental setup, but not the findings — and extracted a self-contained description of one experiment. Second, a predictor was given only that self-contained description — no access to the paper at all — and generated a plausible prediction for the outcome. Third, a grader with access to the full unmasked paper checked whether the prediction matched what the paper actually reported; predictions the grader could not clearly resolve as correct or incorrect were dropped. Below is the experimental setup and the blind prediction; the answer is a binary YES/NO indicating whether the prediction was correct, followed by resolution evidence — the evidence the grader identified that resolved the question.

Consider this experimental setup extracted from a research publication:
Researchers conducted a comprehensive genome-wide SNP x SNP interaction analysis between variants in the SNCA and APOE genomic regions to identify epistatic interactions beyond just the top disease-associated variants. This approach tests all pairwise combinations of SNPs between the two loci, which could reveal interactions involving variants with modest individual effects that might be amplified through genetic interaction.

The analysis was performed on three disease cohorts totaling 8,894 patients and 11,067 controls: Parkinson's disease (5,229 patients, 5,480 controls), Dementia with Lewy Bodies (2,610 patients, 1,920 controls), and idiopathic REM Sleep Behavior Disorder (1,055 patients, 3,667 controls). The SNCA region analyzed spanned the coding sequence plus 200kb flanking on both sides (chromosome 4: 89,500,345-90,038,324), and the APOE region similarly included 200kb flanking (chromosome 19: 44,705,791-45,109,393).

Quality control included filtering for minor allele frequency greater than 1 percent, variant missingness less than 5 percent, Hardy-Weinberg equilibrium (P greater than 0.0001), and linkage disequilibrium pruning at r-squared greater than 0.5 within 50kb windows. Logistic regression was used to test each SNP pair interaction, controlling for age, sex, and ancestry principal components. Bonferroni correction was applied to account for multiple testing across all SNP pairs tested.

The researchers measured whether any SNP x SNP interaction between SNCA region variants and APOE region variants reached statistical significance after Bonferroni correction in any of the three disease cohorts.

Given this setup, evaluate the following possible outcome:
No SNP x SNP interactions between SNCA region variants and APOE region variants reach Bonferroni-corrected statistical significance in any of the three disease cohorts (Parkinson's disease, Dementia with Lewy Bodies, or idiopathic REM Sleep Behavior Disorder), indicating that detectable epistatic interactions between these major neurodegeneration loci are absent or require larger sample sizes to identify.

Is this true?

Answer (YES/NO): YES